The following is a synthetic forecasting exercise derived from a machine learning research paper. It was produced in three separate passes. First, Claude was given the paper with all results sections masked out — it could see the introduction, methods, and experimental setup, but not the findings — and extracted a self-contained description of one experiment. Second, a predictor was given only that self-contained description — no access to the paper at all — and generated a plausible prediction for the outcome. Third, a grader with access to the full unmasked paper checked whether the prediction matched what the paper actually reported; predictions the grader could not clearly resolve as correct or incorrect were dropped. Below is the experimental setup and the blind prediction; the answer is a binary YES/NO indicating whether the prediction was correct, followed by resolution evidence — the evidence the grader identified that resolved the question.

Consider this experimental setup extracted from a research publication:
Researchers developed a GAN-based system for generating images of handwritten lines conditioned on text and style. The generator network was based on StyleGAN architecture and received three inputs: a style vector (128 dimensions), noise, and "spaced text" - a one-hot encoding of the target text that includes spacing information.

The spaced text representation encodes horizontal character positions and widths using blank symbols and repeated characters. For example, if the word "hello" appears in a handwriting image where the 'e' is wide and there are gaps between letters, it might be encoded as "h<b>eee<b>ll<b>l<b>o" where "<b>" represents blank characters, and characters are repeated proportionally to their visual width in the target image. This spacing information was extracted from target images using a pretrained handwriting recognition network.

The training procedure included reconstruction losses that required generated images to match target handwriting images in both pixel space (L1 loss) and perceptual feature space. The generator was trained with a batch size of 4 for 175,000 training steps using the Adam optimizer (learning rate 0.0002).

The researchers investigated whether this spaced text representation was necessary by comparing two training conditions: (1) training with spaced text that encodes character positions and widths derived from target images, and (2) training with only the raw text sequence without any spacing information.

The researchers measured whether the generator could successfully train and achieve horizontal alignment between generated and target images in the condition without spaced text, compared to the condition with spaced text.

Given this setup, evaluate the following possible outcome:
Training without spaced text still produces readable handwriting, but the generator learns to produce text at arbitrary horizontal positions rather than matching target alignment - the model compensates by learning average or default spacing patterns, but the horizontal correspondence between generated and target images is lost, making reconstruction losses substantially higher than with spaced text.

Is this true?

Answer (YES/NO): NO